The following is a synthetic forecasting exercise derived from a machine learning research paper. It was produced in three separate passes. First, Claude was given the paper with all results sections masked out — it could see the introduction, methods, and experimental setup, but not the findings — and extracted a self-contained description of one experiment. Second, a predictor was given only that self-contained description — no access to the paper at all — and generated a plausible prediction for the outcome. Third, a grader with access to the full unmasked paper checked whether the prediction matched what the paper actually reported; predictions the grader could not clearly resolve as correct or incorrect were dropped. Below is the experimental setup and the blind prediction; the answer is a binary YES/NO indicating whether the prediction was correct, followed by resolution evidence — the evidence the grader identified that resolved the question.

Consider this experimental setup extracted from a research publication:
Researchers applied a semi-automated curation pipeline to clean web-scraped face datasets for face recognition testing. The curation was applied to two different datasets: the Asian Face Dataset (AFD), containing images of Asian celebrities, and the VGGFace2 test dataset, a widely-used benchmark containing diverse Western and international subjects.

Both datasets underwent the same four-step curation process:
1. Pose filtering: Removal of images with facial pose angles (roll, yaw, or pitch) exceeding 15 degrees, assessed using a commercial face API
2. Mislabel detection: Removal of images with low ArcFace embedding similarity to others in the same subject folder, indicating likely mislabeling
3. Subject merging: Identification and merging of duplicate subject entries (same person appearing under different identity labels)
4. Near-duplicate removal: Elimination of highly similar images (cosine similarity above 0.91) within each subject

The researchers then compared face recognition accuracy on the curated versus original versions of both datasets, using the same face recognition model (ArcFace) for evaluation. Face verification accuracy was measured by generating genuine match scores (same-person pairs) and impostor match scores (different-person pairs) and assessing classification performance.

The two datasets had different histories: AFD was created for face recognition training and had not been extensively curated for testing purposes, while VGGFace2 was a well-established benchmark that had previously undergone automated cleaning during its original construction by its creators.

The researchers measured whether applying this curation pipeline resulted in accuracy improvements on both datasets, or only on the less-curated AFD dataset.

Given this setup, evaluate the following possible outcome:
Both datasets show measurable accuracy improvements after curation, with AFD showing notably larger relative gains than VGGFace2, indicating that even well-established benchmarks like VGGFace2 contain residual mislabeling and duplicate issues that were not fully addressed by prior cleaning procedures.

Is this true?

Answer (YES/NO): NO